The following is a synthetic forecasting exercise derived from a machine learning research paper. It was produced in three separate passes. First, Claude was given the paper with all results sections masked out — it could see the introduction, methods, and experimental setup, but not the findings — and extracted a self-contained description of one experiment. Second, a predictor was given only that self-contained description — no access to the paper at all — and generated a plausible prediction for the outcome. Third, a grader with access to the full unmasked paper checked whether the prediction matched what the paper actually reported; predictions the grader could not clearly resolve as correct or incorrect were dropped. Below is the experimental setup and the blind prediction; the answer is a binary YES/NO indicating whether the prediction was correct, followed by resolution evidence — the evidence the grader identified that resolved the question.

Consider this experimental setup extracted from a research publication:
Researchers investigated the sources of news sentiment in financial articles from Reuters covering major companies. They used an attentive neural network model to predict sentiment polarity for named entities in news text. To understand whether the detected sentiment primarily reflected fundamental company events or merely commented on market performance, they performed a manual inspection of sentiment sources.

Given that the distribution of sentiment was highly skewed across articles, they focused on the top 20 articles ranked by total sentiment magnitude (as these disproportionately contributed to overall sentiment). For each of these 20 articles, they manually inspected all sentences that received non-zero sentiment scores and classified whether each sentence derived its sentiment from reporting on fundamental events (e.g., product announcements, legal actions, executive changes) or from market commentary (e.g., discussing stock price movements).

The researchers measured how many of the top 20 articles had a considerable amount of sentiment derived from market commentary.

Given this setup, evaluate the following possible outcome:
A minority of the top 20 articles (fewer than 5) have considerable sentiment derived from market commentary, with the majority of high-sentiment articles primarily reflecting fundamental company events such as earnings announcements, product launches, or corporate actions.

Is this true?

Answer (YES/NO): YES